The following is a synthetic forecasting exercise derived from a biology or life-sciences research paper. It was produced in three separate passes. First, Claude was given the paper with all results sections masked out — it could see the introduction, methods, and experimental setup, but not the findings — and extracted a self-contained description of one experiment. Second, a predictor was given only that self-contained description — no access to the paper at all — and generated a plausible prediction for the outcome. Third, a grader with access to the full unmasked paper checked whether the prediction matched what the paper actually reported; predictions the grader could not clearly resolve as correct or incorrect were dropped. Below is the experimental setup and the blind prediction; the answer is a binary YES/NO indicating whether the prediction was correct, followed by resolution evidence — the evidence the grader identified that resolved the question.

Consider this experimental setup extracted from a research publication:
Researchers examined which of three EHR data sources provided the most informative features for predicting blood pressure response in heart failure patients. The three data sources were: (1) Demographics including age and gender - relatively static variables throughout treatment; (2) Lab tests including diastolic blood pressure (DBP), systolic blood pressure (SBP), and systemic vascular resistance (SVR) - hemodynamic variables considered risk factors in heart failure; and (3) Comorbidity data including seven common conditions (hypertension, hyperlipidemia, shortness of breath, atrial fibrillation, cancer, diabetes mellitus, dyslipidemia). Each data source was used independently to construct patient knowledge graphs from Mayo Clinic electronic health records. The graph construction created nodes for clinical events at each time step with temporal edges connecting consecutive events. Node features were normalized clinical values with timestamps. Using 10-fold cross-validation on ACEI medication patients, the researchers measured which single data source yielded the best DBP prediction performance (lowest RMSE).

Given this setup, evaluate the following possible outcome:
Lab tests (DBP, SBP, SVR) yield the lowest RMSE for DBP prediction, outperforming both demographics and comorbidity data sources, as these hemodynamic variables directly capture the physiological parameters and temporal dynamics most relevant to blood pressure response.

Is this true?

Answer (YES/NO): YES